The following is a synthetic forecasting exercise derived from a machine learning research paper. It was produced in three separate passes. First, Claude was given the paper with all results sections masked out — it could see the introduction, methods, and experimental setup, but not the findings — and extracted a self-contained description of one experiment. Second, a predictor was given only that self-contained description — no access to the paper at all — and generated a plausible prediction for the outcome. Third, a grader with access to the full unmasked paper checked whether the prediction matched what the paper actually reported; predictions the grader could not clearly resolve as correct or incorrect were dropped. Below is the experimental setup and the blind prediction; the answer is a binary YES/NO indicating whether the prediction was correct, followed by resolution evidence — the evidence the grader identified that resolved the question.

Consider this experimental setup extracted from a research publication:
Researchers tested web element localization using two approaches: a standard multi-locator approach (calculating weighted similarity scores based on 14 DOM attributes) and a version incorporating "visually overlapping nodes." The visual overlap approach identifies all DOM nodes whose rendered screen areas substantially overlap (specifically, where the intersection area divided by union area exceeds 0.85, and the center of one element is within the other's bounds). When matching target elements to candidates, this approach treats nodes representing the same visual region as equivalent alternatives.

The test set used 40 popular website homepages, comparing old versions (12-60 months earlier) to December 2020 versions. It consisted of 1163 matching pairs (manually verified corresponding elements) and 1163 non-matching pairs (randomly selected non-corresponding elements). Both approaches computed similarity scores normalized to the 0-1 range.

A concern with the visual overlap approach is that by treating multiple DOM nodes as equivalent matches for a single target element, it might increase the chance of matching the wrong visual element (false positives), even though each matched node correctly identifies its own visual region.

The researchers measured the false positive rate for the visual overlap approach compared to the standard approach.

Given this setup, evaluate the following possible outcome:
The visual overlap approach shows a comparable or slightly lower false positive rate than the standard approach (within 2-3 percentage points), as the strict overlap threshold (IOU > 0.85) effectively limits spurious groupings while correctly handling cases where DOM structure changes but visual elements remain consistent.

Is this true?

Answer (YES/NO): NO